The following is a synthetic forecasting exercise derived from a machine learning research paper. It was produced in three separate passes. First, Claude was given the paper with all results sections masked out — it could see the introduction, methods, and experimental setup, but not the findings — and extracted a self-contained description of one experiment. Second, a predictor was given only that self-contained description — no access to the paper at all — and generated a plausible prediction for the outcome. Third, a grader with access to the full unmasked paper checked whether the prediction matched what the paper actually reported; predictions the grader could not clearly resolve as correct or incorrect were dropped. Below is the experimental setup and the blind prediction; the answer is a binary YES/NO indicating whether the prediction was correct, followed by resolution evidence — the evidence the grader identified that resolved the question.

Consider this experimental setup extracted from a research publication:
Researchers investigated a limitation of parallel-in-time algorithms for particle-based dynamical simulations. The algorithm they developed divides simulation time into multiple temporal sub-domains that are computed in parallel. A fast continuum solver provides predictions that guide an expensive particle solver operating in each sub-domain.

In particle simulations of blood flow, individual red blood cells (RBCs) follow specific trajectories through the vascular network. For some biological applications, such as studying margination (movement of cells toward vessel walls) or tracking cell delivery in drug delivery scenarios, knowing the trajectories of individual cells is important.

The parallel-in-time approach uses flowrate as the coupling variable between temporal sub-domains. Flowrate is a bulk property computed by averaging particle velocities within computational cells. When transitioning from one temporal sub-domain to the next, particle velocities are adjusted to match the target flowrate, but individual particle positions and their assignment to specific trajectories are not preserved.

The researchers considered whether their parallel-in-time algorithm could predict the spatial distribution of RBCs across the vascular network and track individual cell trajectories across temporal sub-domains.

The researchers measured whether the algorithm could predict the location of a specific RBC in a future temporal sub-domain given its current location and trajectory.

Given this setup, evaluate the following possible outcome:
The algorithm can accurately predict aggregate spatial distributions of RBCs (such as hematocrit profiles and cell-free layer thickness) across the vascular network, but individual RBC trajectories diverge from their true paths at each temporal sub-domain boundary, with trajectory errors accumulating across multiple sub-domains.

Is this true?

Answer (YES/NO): NO